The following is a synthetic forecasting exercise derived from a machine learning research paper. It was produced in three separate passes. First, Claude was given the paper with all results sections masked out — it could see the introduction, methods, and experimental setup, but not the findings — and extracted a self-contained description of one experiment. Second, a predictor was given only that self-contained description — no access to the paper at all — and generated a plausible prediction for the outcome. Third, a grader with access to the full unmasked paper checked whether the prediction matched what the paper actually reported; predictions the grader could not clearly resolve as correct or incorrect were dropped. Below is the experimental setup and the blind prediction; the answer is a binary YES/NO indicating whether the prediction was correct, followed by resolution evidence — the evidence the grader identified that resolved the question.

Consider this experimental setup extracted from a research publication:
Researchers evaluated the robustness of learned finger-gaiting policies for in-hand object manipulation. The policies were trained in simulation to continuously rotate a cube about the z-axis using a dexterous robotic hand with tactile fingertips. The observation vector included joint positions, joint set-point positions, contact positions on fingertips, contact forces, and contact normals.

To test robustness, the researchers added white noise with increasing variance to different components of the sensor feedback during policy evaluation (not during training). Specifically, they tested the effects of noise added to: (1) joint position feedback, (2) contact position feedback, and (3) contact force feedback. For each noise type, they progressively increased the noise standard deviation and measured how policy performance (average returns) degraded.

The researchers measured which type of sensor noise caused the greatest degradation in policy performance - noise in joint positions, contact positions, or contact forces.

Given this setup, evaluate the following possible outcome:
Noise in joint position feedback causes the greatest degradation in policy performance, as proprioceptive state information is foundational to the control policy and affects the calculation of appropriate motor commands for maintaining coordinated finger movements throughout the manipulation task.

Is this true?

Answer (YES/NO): NO